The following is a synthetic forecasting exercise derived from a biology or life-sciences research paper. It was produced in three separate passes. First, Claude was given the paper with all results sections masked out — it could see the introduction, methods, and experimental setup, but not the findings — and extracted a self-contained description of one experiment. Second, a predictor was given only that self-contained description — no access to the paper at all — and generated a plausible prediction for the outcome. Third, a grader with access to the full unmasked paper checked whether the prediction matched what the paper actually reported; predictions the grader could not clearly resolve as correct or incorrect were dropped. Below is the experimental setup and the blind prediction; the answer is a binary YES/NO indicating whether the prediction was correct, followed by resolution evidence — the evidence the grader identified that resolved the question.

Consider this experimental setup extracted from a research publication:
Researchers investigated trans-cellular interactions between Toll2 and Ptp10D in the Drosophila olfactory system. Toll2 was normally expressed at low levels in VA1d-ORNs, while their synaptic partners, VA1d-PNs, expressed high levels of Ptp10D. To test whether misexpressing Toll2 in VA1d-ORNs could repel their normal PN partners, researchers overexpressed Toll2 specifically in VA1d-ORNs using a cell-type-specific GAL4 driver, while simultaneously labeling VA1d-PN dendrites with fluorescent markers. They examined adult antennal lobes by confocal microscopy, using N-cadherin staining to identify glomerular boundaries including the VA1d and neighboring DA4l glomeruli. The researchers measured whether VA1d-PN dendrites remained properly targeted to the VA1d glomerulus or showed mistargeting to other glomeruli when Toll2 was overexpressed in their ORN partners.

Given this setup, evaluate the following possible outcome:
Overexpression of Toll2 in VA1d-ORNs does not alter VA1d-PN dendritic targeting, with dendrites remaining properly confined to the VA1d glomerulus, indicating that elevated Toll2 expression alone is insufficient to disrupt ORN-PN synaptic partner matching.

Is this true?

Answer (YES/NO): NO